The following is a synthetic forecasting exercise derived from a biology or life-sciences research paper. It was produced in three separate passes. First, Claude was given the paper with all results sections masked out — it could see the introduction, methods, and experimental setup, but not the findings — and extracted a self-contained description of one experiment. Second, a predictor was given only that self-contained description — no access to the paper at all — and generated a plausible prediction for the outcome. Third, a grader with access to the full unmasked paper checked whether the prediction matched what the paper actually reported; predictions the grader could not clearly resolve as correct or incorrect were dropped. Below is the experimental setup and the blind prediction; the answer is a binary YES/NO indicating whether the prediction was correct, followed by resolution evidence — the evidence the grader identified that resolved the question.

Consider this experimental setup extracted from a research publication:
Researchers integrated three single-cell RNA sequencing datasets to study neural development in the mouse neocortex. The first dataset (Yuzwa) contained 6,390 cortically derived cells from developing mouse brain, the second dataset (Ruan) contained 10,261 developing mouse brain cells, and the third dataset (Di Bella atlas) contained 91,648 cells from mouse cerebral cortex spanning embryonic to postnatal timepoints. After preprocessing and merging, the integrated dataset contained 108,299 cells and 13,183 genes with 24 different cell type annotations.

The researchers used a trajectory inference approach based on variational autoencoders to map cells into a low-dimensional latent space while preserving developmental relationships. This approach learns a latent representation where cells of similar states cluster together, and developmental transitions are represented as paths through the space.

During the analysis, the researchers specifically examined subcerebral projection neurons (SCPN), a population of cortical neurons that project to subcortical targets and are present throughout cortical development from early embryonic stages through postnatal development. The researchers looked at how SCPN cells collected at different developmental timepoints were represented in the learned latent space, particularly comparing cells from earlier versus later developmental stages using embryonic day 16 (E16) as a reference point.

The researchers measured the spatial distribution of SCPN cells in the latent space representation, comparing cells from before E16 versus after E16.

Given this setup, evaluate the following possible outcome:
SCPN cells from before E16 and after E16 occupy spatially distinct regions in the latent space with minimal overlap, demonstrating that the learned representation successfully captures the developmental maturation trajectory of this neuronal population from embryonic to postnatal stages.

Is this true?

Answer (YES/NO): YES